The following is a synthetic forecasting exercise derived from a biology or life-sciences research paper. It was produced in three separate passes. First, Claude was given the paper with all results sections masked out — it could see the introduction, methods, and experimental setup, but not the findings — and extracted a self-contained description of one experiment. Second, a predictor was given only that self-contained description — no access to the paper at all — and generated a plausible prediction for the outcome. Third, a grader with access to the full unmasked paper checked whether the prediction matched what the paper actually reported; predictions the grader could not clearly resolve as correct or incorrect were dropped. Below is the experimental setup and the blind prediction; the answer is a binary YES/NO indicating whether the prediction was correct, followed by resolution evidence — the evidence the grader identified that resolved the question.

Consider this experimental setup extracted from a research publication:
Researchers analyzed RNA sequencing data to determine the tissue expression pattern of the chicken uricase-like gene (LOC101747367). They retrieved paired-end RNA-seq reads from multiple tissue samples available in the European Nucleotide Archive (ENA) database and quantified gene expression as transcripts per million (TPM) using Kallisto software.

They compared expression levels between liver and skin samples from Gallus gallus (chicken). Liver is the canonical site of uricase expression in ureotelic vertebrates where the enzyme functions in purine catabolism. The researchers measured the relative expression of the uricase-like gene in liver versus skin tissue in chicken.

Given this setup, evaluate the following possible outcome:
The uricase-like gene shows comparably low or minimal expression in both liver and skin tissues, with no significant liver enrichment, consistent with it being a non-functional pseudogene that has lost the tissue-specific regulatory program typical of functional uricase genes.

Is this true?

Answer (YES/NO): NO